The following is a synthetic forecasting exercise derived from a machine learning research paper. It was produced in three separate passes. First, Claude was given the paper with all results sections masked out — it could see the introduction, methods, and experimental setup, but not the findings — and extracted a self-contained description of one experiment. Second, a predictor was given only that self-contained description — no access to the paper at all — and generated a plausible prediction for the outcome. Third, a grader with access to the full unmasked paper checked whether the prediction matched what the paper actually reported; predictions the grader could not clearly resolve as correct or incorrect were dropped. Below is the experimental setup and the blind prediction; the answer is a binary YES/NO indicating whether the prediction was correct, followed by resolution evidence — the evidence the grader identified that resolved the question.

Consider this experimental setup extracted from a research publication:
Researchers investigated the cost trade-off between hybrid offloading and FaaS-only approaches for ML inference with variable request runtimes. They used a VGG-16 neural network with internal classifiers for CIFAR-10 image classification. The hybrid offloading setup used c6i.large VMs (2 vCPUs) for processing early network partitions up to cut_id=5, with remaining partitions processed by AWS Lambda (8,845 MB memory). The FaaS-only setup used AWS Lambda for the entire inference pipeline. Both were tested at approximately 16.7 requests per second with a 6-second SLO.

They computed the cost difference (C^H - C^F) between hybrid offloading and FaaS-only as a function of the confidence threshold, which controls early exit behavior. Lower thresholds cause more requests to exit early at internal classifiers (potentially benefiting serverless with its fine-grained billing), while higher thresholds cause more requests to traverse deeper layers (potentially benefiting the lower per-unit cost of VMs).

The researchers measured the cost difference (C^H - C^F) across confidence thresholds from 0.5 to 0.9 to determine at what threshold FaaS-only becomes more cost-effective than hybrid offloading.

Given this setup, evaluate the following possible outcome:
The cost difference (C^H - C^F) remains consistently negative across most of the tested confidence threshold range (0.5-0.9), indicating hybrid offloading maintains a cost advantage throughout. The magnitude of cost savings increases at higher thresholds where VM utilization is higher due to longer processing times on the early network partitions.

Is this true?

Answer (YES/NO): NO